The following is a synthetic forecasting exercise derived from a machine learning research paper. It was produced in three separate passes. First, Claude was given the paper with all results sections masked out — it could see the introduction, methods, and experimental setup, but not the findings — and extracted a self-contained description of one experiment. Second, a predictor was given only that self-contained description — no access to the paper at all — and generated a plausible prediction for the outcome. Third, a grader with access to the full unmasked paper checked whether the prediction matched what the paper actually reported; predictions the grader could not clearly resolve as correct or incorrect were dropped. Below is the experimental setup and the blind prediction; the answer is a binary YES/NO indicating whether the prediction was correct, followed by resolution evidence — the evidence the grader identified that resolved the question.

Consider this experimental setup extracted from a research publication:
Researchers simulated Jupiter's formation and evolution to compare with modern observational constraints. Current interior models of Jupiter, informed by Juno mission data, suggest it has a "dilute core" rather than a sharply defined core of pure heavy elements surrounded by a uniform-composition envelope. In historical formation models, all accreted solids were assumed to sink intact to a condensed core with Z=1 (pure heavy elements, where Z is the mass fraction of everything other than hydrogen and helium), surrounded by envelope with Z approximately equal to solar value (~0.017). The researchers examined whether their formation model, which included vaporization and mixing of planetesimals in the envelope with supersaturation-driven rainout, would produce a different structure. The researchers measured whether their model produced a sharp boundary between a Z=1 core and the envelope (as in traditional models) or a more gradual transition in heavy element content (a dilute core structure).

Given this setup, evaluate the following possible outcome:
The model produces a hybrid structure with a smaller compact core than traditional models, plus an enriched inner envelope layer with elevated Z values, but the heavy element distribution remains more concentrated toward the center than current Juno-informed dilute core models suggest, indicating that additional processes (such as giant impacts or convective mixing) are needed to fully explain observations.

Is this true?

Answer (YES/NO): YES